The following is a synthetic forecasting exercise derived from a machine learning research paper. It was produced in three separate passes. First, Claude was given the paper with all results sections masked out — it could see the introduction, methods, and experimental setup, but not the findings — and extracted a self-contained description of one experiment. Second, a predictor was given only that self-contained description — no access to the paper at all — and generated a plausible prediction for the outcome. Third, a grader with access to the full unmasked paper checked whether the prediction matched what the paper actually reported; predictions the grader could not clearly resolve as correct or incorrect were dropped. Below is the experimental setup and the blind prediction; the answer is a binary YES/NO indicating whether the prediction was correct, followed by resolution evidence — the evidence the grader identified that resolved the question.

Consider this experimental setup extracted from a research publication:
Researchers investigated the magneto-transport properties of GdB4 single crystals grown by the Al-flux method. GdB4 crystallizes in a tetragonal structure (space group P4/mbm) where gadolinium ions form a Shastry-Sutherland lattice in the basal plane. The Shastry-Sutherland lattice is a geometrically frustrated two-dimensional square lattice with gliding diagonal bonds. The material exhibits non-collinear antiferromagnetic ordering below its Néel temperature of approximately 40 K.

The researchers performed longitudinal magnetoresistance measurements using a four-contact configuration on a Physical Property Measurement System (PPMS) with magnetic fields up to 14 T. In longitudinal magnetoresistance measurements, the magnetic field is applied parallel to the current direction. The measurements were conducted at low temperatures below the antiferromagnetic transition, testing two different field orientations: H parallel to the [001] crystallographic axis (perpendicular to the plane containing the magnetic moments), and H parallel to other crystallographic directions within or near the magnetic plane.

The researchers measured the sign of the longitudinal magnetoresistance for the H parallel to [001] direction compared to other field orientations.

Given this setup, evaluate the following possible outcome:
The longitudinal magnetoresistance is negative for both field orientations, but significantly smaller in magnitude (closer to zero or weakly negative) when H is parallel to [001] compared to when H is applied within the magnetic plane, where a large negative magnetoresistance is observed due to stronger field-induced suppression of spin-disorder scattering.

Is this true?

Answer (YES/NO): NO